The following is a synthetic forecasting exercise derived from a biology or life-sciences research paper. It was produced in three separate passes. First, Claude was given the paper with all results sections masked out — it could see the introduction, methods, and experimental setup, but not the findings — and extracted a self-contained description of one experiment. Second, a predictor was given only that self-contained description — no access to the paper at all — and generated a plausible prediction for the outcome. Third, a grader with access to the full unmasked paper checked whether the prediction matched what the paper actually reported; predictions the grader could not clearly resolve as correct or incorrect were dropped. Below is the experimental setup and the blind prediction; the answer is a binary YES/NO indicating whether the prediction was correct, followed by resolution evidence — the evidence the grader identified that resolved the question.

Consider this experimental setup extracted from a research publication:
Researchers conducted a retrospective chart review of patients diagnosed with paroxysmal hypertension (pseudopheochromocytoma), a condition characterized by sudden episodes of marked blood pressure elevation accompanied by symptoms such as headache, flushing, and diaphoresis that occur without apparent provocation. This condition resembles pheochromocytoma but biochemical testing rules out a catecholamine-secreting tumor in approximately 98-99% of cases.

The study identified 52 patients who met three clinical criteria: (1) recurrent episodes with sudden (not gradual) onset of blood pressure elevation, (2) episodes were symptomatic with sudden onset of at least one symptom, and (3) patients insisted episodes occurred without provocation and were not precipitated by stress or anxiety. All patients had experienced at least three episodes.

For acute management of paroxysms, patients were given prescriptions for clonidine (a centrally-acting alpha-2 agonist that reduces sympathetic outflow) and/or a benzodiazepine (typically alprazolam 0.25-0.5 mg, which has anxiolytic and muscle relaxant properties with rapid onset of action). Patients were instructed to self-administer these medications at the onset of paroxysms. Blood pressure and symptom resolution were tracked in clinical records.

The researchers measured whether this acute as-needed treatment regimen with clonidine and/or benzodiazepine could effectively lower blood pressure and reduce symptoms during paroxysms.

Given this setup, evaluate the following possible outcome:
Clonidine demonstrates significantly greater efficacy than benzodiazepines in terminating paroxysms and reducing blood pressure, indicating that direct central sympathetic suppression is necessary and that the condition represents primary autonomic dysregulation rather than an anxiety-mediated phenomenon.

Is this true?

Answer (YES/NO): NO